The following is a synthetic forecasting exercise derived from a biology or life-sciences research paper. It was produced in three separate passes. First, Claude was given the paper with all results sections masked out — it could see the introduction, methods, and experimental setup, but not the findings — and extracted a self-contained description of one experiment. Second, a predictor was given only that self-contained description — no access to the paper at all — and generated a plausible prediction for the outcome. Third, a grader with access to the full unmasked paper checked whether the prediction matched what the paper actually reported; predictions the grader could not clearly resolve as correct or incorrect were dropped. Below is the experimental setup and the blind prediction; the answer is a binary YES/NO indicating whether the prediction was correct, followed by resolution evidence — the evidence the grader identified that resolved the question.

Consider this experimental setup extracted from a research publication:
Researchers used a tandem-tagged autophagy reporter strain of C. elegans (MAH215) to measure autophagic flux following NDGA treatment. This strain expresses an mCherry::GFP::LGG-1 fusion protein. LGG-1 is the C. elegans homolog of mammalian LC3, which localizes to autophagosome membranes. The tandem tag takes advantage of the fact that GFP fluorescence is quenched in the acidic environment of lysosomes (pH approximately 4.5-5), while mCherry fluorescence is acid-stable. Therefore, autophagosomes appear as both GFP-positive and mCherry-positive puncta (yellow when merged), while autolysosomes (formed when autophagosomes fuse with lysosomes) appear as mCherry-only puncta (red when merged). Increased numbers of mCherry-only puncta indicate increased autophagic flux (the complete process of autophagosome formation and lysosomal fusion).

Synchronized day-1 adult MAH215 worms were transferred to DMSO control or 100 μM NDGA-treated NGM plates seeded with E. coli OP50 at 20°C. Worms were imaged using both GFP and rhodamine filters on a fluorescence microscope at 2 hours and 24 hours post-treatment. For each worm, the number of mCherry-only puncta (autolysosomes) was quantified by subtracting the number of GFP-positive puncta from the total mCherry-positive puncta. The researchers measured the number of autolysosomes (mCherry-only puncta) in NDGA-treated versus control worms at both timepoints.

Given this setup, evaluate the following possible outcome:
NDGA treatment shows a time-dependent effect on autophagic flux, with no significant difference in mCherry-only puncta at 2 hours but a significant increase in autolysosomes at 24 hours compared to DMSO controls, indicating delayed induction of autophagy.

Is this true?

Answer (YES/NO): NO